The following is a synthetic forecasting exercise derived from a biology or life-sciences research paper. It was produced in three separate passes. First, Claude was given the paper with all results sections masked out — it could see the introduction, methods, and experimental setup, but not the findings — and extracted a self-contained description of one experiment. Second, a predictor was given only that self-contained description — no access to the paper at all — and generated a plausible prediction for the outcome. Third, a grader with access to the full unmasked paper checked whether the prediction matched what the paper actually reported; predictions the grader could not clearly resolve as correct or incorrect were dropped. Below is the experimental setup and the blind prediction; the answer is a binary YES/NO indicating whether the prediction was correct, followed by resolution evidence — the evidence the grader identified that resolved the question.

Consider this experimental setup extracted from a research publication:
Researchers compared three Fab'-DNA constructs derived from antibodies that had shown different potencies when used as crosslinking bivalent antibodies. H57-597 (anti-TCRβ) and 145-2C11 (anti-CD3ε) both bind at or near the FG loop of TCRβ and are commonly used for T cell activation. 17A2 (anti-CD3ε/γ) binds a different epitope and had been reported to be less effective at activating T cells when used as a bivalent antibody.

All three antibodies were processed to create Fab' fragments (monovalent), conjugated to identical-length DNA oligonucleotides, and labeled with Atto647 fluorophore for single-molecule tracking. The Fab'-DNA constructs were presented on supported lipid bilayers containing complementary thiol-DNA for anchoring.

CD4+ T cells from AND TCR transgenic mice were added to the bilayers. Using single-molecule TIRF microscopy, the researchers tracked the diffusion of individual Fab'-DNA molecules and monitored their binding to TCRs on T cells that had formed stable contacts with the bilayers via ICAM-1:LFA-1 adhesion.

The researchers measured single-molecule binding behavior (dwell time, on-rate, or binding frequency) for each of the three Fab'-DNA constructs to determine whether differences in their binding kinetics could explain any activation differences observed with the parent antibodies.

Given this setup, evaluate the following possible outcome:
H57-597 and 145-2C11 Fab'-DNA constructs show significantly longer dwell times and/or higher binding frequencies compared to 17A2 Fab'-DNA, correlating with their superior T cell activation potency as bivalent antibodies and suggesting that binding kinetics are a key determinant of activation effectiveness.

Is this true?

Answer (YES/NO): NO